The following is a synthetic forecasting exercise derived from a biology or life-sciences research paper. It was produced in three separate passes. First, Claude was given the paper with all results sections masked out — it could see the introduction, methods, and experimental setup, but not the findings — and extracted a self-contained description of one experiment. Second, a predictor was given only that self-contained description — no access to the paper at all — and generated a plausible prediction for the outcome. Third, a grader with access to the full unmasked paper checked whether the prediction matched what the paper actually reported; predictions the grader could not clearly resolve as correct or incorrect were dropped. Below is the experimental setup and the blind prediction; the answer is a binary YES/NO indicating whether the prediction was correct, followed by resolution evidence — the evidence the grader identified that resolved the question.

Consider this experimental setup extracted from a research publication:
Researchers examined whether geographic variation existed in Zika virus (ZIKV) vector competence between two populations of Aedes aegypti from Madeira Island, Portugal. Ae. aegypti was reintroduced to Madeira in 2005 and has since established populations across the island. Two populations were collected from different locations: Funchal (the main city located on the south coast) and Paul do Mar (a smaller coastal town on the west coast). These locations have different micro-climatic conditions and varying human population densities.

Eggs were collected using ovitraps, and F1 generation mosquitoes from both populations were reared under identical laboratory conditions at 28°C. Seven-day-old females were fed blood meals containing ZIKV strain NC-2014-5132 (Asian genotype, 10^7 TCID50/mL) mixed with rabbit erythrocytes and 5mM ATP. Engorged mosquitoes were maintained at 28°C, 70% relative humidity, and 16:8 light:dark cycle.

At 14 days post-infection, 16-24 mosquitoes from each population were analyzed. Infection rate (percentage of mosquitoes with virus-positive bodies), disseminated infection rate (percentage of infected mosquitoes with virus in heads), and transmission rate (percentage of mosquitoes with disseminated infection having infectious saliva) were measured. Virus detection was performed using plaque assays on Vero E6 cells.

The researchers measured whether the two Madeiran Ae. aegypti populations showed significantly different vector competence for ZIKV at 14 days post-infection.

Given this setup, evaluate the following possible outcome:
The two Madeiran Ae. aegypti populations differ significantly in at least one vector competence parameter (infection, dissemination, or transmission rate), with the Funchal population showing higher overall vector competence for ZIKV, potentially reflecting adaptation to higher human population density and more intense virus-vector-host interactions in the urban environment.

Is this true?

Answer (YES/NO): NO